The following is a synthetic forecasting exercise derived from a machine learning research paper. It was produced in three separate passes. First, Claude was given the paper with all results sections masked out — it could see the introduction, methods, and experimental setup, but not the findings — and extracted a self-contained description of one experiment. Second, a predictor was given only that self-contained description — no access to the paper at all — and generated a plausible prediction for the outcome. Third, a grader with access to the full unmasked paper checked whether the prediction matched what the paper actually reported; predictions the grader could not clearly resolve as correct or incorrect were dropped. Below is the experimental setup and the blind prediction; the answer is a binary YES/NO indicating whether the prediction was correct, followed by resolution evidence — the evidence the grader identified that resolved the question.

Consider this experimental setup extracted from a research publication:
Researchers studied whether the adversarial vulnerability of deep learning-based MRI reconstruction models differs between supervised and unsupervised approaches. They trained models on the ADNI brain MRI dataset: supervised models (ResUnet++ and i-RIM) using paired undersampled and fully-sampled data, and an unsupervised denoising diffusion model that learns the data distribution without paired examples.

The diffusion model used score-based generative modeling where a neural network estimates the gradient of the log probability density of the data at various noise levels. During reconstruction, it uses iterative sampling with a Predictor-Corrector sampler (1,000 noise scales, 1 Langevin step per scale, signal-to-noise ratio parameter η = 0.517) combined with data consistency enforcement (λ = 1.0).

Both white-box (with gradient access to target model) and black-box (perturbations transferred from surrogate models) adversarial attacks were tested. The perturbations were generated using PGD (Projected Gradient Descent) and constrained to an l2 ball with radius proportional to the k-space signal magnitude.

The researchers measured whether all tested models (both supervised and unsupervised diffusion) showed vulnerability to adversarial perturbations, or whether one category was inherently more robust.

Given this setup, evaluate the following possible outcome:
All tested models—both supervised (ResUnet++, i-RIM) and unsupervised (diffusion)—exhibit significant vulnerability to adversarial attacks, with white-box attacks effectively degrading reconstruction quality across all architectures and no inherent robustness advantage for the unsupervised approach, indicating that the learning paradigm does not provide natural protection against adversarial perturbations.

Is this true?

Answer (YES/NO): YES